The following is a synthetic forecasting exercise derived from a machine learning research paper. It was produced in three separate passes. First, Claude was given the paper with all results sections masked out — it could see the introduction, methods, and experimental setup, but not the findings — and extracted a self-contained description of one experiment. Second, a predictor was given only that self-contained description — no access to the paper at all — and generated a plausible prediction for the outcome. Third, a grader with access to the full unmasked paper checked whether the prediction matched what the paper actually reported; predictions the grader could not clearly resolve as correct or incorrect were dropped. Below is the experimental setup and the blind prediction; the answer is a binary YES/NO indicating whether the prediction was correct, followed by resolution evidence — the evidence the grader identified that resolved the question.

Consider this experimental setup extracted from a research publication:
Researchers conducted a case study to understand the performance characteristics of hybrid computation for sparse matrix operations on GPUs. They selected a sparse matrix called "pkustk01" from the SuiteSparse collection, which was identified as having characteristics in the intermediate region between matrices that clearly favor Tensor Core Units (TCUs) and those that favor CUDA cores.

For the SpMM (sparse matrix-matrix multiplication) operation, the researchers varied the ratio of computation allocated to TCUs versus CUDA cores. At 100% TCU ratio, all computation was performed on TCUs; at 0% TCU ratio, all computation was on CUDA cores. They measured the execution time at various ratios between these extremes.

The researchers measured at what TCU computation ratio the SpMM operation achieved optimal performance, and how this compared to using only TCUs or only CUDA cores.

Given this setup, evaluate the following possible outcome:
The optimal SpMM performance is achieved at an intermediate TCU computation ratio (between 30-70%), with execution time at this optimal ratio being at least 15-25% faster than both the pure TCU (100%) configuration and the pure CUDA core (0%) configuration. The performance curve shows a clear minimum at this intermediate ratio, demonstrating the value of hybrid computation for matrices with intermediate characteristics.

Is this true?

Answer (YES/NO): NO